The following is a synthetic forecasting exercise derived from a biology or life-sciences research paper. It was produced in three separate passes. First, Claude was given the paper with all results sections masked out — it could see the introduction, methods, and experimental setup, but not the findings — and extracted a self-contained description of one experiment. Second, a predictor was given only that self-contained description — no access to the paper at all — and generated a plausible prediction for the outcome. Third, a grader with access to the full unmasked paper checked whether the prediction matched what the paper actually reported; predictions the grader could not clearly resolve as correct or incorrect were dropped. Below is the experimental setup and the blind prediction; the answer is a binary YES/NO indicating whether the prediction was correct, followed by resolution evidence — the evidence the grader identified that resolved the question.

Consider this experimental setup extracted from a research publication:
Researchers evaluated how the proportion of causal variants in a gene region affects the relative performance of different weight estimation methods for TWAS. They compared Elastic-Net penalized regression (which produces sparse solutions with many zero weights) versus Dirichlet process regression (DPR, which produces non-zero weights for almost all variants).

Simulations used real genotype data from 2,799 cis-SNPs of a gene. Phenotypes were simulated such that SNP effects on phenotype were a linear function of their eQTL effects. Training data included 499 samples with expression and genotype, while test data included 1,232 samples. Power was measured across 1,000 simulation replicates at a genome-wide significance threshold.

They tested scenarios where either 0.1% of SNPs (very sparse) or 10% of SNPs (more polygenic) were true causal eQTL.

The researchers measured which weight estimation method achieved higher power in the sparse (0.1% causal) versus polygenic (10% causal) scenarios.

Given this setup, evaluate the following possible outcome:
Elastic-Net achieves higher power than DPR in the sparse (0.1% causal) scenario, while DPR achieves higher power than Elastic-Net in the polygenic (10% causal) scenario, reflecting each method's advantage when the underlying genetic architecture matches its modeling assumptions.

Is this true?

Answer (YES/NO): YES